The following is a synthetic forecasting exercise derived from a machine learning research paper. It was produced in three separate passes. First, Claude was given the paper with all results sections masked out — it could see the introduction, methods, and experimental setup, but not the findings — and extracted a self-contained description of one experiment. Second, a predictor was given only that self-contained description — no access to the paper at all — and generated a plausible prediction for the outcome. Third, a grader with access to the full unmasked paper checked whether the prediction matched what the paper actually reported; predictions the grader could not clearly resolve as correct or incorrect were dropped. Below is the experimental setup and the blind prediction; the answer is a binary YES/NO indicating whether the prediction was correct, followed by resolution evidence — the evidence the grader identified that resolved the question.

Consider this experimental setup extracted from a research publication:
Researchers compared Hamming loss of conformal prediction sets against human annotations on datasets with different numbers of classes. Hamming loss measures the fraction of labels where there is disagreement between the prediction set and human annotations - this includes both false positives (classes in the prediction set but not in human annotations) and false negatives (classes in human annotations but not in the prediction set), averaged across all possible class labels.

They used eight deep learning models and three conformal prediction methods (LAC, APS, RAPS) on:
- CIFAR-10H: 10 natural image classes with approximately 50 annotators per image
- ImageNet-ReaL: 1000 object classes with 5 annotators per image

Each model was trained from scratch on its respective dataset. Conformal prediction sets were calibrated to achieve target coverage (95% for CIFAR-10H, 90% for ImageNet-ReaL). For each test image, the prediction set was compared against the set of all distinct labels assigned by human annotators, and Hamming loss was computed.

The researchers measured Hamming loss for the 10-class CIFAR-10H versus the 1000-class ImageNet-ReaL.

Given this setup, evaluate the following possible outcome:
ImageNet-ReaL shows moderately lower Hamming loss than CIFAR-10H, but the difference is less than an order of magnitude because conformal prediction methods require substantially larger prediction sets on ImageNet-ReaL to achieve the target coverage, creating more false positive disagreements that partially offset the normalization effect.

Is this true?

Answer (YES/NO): NO